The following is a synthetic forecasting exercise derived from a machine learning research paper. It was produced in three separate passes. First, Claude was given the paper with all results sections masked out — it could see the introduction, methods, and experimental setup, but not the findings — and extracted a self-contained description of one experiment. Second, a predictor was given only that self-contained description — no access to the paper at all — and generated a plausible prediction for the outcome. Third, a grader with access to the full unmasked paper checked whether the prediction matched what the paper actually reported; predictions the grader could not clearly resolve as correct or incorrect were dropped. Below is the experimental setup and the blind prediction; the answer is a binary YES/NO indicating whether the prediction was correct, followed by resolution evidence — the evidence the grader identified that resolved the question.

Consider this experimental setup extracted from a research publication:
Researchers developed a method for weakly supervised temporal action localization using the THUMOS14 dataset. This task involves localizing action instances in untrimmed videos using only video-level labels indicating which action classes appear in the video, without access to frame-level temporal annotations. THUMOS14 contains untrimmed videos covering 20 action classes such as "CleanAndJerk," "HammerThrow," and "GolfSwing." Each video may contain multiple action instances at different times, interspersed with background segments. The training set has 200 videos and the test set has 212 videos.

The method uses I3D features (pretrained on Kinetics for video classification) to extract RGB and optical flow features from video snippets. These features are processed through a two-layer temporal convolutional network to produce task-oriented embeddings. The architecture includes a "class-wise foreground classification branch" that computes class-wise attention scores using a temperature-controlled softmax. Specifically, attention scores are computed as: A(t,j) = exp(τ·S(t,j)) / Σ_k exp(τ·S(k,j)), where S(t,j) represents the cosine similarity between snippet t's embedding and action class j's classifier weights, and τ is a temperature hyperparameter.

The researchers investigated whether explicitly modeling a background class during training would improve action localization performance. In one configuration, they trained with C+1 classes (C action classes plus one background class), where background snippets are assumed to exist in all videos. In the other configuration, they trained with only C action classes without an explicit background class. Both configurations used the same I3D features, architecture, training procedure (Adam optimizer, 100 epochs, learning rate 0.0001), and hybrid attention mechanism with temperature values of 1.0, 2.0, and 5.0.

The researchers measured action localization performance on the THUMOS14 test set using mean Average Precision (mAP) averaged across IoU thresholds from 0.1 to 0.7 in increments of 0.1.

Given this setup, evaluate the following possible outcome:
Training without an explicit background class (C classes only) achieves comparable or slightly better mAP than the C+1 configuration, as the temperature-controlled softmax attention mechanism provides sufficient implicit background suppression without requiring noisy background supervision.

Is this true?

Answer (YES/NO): NO